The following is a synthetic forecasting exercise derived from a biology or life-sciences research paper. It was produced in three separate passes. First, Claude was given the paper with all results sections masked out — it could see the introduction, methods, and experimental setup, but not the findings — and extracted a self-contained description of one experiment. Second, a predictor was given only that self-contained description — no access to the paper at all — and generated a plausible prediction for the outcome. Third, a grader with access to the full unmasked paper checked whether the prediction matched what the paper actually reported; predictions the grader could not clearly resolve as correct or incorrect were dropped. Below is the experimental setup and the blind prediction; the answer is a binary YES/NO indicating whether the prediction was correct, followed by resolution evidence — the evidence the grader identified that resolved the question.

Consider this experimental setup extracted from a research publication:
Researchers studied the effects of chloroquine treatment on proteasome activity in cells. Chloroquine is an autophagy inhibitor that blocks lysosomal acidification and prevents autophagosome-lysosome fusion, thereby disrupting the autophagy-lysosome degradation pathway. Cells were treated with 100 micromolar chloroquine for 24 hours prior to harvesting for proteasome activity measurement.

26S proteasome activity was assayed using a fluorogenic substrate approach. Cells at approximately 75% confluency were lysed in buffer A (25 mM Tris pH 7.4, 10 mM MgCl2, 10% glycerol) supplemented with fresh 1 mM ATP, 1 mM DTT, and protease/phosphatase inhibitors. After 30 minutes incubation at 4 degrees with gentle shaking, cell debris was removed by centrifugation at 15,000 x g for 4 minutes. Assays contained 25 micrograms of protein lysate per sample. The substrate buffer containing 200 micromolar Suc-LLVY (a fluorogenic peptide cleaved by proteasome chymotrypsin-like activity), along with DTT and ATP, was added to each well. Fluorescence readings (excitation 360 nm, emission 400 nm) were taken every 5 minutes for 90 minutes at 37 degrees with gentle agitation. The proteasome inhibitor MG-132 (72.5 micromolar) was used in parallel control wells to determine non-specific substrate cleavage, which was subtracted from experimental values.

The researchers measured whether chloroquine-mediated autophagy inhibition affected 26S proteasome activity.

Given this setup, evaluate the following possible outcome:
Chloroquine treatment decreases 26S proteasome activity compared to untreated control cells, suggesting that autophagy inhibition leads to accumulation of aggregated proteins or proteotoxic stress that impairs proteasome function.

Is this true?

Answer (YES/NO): YES